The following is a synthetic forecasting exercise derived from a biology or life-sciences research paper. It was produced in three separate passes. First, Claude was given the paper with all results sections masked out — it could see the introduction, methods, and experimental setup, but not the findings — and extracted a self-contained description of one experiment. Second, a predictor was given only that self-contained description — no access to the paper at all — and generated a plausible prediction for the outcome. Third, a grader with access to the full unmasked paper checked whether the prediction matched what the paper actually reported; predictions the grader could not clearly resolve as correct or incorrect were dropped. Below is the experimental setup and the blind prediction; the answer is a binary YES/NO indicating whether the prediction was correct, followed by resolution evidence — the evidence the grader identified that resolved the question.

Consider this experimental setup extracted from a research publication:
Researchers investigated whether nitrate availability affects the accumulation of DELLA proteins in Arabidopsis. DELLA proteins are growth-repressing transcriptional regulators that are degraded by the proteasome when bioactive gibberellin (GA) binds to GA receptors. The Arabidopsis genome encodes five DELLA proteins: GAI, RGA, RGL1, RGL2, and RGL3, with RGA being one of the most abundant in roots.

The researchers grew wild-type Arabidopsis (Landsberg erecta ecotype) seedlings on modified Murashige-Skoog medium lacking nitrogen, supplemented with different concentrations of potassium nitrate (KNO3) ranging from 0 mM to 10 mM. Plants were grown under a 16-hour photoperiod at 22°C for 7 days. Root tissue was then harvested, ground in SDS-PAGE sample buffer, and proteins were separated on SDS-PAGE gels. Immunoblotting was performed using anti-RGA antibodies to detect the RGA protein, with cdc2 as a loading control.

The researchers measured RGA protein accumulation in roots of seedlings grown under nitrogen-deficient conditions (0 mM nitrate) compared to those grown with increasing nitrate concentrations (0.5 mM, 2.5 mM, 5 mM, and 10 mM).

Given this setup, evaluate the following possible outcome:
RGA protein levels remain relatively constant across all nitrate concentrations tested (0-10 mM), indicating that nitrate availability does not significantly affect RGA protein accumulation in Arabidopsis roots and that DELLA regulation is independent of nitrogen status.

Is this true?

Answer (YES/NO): NO